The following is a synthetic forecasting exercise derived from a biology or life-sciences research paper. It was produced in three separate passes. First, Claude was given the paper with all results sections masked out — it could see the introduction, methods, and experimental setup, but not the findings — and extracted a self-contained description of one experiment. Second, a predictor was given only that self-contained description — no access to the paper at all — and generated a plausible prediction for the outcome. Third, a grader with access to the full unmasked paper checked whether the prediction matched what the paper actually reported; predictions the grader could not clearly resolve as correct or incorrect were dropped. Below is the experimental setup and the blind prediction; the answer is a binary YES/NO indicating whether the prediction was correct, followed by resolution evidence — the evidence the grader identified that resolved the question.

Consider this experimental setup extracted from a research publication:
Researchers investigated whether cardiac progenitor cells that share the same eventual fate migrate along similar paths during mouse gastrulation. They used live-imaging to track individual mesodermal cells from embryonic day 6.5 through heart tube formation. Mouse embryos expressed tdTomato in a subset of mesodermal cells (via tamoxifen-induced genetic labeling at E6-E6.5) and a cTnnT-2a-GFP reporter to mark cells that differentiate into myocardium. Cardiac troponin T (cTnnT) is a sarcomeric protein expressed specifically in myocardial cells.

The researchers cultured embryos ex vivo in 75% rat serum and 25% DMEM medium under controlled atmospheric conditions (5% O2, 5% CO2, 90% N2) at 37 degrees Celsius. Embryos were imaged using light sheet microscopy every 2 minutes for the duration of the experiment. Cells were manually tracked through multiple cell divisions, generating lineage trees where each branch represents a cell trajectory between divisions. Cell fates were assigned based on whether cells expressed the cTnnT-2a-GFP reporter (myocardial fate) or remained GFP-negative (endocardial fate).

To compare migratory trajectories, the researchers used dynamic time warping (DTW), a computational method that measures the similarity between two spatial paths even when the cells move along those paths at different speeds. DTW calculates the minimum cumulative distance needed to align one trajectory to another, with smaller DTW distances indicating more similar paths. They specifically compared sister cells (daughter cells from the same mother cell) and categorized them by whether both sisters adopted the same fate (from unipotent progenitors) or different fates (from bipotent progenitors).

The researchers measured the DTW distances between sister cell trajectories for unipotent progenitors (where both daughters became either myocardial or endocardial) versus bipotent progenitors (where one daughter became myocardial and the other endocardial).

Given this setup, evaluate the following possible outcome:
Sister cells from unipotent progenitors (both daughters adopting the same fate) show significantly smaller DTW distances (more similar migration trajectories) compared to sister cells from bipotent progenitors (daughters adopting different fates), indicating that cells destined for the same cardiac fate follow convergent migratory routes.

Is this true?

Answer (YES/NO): YES